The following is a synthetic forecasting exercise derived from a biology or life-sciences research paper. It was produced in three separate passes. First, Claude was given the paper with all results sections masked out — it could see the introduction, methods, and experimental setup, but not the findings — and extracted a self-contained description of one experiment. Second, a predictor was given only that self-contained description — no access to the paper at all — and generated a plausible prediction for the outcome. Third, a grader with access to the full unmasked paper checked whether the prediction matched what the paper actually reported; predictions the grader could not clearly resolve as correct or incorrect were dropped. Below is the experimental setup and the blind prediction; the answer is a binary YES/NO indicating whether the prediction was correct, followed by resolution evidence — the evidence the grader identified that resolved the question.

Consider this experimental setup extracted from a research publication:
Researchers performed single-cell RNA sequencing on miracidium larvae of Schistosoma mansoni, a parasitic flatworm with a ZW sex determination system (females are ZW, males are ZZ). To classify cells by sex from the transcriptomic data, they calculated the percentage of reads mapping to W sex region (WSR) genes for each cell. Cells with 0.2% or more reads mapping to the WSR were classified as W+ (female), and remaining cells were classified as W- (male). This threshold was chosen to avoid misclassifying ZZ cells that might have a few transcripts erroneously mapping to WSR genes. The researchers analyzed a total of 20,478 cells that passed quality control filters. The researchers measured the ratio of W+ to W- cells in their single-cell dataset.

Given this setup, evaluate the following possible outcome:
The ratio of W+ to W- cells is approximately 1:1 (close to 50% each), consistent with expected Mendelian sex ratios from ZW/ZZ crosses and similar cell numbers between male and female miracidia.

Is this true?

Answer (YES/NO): NO